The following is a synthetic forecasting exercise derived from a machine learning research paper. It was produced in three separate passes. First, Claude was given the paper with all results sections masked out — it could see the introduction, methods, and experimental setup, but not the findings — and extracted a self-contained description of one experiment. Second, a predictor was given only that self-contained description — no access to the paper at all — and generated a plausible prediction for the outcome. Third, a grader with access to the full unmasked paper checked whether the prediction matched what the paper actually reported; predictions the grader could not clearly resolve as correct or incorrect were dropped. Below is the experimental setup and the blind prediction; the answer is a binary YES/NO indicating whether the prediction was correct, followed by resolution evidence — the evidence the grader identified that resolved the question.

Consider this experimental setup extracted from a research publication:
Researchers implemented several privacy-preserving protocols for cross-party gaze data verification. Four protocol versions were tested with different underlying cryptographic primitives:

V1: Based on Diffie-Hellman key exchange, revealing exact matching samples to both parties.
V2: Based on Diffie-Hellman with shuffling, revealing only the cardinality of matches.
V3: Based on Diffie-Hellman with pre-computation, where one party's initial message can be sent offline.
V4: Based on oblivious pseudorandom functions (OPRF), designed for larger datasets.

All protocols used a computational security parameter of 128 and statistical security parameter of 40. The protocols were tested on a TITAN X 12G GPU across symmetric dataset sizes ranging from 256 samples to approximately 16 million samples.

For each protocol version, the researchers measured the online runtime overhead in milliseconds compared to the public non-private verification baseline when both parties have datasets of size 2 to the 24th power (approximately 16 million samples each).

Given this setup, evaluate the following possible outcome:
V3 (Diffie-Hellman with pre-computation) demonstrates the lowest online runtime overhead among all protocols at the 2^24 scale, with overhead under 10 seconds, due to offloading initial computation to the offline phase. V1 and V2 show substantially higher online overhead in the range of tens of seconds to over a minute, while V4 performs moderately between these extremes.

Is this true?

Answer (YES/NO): NO